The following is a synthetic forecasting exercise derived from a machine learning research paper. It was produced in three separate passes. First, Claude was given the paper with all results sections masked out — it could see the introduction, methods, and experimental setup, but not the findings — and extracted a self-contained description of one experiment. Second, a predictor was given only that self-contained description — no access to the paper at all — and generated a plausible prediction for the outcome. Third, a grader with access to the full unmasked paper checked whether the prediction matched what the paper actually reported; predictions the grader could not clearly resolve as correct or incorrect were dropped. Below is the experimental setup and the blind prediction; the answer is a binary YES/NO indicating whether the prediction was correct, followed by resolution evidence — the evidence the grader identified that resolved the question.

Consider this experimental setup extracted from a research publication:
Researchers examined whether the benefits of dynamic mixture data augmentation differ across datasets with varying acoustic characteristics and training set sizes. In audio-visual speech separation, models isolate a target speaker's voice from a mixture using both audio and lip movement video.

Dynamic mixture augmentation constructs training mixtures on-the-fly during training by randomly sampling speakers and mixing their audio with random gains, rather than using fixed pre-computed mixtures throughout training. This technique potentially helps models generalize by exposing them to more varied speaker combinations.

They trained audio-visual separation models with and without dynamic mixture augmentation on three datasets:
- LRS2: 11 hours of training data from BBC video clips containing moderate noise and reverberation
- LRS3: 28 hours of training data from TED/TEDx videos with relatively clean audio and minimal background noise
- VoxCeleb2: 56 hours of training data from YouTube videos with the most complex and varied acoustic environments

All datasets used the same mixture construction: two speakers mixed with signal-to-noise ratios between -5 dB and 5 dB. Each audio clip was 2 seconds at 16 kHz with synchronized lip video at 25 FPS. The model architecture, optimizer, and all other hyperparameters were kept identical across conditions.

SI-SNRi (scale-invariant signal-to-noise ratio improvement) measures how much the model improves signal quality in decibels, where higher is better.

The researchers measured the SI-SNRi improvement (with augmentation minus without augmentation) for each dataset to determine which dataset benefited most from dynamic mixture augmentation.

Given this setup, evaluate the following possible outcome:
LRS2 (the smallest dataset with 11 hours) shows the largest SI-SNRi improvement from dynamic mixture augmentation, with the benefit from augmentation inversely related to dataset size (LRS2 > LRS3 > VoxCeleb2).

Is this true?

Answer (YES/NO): NO